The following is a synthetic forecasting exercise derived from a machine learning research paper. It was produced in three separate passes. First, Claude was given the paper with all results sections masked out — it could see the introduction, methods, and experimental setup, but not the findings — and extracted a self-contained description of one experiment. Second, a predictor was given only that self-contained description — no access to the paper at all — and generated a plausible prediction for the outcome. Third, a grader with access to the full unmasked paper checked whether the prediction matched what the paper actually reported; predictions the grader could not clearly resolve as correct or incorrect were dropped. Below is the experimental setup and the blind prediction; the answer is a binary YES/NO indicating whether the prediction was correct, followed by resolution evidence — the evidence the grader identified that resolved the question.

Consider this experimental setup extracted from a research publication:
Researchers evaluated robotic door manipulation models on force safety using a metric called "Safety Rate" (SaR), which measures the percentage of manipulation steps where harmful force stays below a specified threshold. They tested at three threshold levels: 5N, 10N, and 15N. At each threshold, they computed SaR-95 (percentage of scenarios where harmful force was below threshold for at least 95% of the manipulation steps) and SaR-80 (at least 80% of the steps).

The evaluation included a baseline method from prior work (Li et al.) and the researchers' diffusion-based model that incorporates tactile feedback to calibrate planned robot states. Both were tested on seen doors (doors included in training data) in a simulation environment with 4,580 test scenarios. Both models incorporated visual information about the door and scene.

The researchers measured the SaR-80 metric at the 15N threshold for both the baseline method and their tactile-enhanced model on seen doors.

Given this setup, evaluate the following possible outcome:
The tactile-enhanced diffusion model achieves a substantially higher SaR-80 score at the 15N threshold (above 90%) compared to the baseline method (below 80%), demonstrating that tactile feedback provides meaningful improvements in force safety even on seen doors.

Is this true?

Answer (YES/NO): NO